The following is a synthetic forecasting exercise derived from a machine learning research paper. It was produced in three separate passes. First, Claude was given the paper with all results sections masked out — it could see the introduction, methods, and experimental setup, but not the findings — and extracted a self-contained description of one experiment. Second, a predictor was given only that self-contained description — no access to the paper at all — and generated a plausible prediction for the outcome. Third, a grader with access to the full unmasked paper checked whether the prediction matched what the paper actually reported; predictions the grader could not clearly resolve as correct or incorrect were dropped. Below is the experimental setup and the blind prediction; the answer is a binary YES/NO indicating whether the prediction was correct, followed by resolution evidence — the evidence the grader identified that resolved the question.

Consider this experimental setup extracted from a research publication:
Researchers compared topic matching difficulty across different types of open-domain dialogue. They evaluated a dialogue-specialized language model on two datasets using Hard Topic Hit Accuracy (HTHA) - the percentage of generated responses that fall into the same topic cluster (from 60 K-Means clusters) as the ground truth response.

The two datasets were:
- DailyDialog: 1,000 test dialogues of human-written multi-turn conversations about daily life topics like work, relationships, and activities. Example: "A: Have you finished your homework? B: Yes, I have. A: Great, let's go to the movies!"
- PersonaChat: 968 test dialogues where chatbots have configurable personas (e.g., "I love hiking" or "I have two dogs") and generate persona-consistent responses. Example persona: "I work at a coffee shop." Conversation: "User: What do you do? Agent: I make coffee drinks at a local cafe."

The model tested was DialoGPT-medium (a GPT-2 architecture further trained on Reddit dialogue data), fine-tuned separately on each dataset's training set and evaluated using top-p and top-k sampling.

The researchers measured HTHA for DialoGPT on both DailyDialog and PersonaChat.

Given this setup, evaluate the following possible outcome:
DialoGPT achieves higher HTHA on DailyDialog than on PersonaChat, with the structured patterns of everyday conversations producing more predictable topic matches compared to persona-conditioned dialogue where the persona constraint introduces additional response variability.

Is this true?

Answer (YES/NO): YES